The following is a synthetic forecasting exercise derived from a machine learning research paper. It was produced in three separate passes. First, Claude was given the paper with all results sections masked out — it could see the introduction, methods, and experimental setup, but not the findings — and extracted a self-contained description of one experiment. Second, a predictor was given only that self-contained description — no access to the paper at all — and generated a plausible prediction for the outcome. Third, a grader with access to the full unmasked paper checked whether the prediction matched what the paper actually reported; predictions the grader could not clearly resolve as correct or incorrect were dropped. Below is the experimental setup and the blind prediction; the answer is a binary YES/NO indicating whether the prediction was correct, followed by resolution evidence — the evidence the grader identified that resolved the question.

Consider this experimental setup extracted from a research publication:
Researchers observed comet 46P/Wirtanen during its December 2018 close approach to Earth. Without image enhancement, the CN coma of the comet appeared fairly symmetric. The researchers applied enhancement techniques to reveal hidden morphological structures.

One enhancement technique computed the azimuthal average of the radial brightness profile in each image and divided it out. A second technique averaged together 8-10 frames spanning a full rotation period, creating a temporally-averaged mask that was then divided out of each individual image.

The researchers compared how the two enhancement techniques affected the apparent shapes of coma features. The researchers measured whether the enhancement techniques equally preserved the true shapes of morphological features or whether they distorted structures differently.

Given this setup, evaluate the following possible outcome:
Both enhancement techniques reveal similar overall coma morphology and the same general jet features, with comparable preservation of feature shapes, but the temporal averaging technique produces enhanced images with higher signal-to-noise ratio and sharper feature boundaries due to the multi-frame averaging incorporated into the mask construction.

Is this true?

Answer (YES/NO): NO